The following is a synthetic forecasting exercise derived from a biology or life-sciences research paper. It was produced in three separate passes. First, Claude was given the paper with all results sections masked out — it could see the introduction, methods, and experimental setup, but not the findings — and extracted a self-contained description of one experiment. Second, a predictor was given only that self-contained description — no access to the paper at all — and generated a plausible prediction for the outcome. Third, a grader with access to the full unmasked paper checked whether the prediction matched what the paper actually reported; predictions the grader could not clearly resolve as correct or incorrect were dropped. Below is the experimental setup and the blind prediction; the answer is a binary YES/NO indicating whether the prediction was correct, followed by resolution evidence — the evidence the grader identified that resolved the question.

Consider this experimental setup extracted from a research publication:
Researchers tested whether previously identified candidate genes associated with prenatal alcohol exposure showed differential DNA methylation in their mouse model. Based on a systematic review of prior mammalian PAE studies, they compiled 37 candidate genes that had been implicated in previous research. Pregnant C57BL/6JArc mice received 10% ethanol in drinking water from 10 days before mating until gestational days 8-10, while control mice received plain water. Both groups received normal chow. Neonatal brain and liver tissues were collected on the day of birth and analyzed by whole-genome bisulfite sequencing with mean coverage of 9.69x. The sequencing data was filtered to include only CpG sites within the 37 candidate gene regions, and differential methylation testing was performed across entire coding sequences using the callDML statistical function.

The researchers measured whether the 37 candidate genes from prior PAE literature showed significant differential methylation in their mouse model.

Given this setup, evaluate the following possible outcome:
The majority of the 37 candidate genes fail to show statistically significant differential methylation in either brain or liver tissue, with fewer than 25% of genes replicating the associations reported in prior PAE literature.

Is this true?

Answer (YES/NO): YES